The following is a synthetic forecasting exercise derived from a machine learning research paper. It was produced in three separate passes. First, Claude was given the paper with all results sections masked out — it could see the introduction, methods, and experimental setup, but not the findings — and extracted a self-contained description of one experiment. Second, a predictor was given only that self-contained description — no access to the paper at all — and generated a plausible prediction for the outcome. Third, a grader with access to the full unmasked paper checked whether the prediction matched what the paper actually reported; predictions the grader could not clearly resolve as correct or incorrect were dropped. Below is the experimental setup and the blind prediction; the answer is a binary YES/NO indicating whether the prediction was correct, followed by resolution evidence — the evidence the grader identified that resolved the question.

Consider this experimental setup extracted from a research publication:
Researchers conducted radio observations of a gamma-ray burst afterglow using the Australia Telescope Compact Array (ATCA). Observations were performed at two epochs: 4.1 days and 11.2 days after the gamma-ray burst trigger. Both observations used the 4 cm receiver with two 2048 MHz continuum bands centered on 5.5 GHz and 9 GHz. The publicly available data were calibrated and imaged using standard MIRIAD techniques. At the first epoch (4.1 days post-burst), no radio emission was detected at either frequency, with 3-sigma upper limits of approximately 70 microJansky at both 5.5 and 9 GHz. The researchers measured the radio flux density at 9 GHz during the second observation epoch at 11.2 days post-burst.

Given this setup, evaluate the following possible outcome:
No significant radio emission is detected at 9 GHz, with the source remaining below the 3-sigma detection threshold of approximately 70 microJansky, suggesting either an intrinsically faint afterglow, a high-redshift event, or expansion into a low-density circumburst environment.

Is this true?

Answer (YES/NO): NO